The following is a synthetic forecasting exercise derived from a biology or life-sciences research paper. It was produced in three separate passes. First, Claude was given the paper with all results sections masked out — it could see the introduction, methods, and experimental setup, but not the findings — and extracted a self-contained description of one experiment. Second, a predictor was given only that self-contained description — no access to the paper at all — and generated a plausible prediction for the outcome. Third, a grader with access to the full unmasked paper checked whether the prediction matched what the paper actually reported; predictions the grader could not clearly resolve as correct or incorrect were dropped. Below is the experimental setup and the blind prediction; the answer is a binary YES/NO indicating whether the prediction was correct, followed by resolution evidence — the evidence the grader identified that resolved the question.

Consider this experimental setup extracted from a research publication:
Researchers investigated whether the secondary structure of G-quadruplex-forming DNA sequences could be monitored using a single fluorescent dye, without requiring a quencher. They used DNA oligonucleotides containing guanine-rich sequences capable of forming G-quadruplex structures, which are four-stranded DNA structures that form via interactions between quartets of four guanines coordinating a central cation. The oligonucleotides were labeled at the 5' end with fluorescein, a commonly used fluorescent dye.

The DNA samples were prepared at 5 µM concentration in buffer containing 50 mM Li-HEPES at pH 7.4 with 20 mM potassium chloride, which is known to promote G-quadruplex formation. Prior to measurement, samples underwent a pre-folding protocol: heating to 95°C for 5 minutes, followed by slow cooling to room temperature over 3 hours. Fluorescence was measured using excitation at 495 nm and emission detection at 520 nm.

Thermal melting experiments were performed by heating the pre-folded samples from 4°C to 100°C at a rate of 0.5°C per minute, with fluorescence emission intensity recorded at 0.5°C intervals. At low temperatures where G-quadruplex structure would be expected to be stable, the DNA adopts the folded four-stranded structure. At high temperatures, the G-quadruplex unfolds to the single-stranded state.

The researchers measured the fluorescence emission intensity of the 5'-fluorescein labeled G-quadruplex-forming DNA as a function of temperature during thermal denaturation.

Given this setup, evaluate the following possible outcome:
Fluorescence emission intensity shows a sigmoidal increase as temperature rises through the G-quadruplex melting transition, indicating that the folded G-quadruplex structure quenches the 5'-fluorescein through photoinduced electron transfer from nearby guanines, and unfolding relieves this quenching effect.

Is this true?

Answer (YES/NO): NO